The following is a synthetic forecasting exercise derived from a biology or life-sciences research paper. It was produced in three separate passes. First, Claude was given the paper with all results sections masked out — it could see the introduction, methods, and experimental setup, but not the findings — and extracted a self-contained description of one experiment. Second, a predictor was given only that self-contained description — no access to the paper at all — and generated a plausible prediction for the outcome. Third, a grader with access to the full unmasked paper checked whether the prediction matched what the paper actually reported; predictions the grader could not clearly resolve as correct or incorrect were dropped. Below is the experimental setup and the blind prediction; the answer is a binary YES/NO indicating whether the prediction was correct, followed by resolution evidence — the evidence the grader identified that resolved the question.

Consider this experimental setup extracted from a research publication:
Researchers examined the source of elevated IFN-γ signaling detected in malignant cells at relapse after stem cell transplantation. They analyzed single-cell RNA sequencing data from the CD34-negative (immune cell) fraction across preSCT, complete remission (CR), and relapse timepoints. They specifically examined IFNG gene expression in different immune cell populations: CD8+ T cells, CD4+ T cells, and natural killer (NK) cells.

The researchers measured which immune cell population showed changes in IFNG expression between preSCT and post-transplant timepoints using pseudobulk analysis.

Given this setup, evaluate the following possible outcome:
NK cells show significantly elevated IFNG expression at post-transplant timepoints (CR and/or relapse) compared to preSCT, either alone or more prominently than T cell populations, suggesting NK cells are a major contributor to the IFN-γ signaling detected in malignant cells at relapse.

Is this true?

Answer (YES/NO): NO